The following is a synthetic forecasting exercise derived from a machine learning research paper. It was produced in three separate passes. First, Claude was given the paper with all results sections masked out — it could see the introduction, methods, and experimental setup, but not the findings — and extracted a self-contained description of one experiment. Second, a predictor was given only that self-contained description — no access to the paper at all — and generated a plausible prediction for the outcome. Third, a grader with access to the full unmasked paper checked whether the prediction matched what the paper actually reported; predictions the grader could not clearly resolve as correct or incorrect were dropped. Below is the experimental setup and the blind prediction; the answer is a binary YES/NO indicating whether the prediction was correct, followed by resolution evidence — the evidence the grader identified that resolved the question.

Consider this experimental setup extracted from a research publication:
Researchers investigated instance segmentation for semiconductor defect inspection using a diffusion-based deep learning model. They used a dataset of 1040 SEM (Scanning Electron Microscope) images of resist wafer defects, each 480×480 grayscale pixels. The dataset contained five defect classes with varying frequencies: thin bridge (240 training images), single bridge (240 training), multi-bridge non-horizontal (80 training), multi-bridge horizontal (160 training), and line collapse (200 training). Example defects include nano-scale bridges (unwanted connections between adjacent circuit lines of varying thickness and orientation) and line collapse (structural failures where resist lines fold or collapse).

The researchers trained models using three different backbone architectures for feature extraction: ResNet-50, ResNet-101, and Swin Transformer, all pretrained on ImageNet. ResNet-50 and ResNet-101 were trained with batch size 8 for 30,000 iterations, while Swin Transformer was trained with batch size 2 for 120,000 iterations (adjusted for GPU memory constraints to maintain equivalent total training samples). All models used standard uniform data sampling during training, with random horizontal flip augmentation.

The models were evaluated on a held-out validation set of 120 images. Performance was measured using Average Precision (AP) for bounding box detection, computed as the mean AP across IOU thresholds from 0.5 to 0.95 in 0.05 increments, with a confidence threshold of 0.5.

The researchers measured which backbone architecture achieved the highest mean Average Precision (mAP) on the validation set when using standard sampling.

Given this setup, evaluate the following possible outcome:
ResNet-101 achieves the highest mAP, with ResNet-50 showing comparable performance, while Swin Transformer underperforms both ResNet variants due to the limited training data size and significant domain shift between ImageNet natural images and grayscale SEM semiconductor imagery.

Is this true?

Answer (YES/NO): NO